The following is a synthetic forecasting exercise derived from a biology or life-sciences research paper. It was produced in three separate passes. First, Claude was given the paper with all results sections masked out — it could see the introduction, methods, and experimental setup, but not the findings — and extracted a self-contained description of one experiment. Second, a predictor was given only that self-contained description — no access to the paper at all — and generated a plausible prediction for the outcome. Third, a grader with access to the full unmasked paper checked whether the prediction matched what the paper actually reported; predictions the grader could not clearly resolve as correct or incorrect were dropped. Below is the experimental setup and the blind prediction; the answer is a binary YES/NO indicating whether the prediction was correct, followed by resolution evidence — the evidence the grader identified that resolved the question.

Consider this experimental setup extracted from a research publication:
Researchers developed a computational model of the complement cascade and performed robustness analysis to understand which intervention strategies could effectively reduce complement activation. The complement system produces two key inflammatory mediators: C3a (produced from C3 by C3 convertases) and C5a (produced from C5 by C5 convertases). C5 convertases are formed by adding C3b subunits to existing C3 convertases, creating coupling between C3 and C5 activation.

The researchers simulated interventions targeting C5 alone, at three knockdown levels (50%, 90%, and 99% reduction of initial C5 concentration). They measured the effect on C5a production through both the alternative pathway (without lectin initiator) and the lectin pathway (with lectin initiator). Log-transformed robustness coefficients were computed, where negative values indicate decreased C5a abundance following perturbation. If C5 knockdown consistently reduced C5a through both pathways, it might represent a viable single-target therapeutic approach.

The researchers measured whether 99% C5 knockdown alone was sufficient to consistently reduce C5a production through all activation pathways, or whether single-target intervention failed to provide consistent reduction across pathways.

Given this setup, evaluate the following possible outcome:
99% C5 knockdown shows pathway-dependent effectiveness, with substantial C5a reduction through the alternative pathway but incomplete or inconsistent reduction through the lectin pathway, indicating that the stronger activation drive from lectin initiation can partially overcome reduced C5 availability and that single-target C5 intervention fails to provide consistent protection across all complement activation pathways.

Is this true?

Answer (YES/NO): NO